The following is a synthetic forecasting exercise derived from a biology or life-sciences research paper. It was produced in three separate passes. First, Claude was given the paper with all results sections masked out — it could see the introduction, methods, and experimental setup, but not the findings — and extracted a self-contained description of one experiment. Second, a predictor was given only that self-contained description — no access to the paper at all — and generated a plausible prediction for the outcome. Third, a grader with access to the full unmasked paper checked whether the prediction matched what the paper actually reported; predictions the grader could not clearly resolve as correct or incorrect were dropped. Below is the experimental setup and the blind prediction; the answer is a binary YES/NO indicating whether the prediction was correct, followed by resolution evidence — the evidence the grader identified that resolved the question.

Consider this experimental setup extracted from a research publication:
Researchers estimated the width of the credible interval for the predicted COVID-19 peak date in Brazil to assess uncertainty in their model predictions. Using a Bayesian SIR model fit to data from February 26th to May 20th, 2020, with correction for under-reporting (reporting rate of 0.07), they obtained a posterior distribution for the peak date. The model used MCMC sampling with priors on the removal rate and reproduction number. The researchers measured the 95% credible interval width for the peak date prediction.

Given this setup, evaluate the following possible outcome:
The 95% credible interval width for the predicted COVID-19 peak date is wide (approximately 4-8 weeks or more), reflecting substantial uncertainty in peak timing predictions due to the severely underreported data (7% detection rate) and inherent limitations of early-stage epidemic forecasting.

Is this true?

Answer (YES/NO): NO